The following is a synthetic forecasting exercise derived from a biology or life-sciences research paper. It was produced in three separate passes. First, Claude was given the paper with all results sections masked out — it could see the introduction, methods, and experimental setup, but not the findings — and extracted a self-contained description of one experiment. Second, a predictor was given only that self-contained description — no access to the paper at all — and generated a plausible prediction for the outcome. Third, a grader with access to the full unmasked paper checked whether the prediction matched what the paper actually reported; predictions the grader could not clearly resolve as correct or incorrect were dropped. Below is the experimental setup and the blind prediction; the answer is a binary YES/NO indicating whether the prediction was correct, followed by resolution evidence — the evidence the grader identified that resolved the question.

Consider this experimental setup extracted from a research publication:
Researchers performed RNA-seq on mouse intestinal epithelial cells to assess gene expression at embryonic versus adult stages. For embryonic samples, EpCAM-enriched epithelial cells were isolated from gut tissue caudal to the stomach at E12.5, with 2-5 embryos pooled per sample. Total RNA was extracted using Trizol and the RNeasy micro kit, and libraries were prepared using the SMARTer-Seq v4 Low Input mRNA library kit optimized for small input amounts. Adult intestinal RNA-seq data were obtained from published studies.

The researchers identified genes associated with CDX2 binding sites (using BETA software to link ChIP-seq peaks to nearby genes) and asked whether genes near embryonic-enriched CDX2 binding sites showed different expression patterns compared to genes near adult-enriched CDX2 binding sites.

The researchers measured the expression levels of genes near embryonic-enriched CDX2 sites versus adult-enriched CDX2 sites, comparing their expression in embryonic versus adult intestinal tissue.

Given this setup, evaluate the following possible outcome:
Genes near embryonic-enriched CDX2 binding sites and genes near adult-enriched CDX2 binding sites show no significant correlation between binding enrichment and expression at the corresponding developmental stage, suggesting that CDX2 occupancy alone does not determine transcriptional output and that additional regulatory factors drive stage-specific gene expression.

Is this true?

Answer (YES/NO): NO